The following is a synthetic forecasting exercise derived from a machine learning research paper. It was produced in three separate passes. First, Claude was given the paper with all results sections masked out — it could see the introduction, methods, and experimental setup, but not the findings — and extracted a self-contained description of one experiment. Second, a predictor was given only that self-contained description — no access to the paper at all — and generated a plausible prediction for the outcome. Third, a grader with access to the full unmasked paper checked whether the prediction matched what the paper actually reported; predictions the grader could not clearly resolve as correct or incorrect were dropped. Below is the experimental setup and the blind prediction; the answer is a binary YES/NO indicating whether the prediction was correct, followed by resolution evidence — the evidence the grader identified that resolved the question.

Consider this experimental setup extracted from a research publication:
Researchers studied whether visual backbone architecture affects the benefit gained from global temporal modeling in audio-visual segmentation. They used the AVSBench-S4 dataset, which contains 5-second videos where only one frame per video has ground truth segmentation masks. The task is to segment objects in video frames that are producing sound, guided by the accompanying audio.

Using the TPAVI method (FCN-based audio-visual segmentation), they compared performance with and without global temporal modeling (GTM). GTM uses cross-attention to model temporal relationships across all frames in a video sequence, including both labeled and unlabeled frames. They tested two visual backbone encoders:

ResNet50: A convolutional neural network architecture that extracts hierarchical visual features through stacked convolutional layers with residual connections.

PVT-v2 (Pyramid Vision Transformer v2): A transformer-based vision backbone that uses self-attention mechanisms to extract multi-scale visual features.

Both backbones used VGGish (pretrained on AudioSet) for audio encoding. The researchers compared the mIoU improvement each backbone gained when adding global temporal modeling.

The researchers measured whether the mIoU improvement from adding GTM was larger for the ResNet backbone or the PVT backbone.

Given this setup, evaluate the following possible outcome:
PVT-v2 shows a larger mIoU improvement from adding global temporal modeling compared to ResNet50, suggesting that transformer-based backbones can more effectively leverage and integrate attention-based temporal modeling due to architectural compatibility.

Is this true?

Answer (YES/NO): YES